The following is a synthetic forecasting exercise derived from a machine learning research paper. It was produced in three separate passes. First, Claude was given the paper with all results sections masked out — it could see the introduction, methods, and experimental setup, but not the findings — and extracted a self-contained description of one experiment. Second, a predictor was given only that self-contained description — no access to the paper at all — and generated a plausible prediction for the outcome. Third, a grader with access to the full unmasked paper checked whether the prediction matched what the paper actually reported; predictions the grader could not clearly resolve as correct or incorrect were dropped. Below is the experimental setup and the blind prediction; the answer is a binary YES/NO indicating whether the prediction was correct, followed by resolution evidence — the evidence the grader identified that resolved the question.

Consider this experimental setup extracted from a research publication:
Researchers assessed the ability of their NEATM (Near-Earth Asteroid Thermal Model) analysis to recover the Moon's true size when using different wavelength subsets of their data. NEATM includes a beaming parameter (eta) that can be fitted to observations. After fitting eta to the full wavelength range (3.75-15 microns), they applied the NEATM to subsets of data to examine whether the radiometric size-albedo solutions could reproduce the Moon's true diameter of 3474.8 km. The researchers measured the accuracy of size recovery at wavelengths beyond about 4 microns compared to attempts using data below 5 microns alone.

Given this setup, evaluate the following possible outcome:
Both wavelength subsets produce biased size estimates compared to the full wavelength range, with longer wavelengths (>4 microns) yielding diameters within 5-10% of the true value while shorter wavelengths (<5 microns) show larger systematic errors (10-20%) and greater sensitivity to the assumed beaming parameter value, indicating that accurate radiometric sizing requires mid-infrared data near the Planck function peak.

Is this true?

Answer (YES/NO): NO